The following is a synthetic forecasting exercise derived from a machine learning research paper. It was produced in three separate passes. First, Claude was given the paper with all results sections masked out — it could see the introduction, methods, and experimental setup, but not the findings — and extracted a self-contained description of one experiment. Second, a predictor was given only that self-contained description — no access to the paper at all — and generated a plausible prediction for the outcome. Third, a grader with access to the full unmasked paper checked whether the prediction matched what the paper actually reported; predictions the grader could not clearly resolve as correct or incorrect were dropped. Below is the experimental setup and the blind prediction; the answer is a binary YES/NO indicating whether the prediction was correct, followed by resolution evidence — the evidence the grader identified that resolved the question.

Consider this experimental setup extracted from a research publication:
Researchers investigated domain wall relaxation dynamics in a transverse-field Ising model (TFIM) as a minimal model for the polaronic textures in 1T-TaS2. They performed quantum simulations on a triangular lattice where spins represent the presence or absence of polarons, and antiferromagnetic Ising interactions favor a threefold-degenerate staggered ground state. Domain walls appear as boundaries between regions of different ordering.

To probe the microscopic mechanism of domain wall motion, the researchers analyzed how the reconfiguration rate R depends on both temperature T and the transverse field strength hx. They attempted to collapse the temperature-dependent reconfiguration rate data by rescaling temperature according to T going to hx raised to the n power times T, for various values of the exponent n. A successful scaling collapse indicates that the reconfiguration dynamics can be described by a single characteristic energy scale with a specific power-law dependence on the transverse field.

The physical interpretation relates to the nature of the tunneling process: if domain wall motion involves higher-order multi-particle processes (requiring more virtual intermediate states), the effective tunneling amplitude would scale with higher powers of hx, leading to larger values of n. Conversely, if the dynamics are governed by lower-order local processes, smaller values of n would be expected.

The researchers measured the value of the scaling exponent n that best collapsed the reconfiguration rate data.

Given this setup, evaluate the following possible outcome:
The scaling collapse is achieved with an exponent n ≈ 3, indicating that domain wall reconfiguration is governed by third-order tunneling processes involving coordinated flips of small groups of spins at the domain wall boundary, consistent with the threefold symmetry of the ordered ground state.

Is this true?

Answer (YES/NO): NO